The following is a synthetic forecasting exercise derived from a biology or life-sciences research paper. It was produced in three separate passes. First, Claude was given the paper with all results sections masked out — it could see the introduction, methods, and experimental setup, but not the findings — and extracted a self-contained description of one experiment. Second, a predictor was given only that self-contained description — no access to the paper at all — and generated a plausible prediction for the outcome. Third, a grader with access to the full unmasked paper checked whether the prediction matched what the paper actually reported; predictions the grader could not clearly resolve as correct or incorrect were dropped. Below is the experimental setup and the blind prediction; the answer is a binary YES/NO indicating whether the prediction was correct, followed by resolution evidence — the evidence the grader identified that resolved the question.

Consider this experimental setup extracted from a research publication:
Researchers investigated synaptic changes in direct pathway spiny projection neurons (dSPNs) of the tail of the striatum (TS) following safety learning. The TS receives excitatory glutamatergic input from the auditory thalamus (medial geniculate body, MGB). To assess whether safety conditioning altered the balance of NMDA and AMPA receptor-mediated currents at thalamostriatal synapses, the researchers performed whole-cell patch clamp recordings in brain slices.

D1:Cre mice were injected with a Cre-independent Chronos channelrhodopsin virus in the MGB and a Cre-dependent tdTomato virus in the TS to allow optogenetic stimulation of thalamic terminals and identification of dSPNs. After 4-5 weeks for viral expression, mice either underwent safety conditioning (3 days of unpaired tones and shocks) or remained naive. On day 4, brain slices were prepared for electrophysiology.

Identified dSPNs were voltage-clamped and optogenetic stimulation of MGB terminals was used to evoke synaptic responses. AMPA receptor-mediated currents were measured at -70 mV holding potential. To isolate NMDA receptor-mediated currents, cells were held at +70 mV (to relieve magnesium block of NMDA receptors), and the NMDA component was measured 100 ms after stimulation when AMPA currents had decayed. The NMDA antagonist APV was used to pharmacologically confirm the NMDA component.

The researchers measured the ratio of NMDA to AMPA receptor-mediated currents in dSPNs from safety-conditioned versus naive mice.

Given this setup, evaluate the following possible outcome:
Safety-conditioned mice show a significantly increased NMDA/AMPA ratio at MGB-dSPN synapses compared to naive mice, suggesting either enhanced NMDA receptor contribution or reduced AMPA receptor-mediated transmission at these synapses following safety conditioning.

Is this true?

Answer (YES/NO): NO